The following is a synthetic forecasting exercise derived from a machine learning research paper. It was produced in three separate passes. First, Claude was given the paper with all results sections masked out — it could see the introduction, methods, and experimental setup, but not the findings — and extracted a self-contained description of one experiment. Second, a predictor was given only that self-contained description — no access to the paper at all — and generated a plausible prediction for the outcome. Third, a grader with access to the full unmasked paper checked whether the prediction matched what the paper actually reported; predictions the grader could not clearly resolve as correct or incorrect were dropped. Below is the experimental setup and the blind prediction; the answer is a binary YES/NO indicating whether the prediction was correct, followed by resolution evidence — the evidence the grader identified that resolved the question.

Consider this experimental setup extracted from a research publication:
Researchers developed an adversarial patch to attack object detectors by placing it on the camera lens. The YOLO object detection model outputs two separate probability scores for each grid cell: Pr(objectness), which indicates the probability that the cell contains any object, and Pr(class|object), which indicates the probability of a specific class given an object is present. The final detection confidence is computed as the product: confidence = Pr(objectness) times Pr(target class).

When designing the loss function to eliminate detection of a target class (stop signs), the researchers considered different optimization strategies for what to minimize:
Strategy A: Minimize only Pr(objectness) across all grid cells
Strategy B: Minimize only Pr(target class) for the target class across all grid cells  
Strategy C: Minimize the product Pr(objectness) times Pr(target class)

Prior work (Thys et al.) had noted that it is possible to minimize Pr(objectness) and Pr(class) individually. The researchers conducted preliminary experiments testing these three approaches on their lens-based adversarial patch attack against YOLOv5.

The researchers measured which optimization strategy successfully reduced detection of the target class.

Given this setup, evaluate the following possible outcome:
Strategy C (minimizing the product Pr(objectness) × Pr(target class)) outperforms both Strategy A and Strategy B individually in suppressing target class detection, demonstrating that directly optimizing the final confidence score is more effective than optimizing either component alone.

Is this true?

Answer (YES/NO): YES